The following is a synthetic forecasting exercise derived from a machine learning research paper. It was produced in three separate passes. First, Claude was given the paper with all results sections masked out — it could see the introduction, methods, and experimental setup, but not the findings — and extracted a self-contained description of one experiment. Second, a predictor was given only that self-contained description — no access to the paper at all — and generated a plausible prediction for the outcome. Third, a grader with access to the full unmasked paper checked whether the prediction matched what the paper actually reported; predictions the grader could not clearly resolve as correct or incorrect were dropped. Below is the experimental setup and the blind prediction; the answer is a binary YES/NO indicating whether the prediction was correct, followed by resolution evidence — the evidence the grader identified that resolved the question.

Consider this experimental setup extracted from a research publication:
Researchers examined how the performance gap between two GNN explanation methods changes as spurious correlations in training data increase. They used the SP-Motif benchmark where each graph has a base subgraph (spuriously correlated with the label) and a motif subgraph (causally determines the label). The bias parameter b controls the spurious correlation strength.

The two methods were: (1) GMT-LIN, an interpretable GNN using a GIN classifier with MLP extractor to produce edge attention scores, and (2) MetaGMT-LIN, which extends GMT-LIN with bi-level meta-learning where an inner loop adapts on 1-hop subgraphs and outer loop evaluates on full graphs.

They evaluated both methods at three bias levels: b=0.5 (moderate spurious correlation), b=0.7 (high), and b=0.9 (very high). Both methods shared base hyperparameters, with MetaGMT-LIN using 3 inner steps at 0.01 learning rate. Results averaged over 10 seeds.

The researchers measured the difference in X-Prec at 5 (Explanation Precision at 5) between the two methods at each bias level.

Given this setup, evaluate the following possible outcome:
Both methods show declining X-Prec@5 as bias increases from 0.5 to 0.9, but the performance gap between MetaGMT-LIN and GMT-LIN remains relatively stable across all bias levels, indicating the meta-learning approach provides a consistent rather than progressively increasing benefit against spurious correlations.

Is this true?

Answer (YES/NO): NO